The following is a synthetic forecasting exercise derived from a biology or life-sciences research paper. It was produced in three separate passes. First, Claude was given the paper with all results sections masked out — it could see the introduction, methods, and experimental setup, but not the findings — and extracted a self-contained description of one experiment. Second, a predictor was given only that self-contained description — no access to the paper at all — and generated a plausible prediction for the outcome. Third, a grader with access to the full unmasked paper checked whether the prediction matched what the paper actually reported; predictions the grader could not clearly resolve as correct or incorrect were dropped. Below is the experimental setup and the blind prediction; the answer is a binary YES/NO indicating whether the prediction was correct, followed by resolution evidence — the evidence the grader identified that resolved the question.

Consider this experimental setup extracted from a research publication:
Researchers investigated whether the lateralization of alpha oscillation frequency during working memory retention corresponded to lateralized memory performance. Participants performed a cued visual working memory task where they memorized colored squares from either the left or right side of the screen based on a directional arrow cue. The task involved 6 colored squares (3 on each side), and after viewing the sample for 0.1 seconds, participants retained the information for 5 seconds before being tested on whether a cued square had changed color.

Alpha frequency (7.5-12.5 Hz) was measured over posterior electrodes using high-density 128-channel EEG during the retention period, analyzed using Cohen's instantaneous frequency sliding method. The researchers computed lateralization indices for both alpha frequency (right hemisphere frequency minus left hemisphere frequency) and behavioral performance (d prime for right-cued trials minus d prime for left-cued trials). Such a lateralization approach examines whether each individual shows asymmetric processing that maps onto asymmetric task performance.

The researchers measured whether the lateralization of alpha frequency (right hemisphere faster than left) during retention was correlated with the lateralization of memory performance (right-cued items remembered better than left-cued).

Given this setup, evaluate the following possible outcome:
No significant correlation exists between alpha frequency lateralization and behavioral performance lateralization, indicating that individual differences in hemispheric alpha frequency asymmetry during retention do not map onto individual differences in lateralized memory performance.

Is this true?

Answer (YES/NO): YES